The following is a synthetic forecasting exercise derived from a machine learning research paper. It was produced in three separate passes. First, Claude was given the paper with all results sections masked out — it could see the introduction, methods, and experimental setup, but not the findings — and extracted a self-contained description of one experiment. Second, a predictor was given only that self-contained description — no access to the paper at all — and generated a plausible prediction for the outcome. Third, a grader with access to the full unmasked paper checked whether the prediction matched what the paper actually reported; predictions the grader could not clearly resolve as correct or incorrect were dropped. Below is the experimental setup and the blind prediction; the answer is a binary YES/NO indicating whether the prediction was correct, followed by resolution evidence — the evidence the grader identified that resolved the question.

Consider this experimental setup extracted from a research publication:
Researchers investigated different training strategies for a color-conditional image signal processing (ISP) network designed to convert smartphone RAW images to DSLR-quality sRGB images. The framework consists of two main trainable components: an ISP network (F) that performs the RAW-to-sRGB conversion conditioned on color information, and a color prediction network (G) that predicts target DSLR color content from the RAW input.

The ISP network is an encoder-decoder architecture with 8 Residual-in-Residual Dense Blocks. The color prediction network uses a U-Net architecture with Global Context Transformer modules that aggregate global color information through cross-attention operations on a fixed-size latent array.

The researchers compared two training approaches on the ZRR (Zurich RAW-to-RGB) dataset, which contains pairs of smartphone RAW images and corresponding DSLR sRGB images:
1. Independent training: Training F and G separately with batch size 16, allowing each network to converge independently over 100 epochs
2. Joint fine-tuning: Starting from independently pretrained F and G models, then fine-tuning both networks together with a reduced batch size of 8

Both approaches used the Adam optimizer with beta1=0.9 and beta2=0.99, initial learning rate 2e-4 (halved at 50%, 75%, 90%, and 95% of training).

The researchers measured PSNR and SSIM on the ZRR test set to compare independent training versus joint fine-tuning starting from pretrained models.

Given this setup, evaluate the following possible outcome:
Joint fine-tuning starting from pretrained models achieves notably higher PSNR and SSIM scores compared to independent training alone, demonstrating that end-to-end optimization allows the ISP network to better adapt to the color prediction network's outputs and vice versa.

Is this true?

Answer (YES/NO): NO